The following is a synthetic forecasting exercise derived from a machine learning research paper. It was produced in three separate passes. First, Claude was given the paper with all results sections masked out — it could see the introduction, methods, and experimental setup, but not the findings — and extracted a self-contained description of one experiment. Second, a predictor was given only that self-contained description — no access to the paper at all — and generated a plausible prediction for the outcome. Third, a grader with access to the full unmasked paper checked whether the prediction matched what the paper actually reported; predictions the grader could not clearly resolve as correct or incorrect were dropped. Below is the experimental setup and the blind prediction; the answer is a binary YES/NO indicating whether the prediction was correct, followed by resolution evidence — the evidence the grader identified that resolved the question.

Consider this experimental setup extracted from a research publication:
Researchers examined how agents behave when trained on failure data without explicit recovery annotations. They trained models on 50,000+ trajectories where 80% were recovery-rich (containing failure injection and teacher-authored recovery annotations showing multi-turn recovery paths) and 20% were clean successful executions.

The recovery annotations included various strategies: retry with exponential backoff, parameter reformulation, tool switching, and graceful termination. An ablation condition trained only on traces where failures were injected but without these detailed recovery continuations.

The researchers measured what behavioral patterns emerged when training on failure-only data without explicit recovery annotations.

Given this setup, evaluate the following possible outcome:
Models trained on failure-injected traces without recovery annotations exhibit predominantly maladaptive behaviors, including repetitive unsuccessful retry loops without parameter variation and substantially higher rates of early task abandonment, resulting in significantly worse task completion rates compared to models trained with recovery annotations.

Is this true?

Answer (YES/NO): NO